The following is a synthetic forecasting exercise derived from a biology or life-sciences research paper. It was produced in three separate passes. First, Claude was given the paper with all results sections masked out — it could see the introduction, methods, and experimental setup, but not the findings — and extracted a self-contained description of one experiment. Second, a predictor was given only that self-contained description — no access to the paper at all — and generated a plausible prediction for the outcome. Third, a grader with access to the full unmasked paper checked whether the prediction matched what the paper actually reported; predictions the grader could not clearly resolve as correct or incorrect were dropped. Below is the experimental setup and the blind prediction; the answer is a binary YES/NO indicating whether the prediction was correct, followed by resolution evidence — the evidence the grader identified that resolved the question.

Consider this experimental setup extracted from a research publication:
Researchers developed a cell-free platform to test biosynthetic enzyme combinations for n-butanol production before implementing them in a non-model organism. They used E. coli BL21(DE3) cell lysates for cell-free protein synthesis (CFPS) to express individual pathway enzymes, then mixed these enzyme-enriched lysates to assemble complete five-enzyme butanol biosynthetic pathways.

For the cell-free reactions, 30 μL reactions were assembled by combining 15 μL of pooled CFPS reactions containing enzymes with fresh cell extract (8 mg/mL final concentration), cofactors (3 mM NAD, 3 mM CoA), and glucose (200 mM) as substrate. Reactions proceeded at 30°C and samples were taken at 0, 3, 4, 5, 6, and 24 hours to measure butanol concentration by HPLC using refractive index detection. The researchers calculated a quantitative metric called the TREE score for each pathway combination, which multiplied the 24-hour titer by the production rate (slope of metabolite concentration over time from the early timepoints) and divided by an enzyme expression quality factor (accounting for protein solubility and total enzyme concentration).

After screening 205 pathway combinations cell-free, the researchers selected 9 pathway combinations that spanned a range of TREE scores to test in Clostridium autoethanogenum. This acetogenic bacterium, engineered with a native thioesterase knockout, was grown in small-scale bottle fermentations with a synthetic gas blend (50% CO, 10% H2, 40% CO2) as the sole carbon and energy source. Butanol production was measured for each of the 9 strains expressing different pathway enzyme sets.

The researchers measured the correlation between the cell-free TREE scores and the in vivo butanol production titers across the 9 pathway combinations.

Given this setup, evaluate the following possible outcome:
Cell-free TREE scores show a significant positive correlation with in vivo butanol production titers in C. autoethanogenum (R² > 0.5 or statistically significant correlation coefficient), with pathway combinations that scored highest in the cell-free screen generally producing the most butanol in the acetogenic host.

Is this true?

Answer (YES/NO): YES